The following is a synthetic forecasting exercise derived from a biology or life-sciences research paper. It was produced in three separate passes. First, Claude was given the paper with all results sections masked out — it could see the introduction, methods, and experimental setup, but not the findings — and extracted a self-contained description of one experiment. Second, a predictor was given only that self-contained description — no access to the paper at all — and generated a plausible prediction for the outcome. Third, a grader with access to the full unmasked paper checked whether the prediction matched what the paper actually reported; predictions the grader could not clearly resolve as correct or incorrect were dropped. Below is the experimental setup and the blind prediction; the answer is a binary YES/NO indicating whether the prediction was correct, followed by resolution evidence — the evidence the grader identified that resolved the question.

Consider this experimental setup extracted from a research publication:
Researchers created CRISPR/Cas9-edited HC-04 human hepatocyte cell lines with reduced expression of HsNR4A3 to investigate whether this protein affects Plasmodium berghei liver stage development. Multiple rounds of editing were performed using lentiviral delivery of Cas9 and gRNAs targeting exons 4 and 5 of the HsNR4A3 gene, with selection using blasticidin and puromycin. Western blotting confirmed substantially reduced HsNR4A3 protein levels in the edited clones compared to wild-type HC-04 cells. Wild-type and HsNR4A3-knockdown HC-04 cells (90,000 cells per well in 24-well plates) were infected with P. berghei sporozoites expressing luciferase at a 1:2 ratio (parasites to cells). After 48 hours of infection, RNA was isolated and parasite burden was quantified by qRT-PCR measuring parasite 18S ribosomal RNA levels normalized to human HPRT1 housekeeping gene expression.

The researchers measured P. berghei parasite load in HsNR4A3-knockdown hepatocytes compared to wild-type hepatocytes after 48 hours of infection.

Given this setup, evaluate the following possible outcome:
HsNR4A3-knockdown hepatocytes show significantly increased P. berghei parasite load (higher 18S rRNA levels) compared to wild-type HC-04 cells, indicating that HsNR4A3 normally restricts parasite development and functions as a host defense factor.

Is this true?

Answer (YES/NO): NO